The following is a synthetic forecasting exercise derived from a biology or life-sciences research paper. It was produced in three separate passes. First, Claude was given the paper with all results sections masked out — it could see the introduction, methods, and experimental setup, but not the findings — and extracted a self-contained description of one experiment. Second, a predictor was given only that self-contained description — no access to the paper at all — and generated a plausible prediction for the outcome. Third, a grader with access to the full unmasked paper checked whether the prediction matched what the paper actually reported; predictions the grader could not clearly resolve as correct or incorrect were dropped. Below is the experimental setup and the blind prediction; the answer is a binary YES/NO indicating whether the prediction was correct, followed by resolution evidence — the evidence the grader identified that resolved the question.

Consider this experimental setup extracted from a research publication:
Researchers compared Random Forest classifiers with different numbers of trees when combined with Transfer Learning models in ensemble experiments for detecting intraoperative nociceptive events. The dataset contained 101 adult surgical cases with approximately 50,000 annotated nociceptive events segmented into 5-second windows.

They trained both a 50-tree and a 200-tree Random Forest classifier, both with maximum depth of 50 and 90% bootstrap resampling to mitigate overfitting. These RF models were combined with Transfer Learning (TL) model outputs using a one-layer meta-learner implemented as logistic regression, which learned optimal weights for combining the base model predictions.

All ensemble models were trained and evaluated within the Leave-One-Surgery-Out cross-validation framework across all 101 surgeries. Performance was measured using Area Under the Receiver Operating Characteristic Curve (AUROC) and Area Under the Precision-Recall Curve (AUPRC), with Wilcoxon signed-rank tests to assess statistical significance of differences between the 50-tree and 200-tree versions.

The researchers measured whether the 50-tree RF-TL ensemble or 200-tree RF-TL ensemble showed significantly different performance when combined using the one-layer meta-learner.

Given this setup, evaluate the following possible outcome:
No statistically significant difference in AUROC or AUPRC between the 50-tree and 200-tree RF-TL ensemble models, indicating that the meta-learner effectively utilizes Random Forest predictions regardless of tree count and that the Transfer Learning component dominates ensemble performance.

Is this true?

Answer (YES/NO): NO